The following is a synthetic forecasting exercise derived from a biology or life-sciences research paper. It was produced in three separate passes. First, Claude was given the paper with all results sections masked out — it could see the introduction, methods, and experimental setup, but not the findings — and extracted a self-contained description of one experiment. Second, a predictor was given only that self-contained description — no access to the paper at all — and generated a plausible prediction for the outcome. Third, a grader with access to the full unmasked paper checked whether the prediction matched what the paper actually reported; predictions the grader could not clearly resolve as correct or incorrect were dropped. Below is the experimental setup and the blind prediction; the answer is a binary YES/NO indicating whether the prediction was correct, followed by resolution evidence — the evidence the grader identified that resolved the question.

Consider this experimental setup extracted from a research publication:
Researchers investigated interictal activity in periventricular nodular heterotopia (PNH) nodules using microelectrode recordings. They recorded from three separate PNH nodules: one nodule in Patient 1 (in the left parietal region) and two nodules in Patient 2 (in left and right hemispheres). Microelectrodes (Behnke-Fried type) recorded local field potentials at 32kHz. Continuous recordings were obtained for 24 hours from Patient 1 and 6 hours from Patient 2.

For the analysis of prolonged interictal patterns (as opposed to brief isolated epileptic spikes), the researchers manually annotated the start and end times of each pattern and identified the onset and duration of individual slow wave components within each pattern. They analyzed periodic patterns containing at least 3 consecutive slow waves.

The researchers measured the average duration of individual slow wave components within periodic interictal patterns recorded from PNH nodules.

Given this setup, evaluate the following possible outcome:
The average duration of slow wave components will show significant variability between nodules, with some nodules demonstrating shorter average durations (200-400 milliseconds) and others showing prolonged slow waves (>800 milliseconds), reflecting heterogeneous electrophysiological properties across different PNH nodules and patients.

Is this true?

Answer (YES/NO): NO